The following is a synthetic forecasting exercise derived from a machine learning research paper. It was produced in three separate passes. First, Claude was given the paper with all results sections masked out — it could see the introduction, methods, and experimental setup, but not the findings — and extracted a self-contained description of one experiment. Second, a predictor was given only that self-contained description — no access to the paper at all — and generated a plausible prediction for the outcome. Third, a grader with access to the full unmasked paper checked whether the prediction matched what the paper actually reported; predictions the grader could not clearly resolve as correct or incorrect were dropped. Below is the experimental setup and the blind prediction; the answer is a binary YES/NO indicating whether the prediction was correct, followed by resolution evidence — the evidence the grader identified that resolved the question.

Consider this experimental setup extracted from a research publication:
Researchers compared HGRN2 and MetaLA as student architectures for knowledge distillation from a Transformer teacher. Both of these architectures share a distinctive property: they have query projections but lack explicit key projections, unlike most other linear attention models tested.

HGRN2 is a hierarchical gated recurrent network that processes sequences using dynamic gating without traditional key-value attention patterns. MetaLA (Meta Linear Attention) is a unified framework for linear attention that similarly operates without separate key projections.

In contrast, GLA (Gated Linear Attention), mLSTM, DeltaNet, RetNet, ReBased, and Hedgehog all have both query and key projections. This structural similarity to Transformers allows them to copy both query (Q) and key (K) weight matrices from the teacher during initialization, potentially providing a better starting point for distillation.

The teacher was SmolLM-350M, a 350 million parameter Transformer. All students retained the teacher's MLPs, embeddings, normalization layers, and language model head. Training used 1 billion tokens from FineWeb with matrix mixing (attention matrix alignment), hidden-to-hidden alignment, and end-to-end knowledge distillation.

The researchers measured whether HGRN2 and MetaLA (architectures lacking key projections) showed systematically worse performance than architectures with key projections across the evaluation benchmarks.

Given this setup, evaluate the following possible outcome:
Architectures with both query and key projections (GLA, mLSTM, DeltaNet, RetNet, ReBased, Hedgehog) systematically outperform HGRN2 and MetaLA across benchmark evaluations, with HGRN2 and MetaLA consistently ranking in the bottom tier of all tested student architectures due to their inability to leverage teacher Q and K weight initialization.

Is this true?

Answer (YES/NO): NO